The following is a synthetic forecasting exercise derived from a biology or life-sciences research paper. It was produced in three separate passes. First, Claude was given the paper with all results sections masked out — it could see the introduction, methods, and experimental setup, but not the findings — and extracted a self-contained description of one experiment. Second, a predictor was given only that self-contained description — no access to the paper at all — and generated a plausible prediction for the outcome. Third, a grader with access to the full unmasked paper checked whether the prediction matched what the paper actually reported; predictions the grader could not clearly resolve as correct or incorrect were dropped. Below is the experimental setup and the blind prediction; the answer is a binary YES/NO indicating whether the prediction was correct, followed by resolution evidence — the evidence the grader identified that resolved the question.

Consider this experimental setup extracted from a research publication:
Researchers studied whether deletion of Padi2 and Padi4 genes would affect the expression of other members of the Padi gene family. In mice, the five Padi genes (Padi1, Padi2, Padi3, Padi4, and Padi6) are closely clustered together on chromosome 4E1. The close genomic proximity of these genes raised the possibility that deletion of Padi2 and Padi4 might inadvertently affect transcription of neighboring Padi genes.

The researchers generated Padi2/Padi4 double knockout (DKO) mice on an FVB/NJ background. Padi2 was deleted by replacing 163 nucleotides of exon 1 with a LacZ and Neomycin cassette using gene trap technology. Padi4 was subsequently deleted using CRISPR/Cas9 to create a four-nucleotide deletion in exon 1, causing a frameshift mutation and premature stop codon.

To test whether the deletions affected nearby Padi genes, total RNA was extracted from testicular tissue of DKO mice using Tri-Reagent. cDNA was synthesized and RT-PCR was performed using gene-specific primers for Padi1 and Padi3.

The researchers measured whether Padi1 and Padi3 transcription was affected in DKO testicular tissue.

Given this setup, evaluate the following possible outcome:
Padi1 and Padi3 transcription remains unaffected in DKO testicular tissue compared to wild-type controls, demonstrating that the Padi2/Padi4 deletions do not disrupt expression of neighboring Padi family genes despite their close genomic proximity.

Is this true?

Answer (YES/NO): YES